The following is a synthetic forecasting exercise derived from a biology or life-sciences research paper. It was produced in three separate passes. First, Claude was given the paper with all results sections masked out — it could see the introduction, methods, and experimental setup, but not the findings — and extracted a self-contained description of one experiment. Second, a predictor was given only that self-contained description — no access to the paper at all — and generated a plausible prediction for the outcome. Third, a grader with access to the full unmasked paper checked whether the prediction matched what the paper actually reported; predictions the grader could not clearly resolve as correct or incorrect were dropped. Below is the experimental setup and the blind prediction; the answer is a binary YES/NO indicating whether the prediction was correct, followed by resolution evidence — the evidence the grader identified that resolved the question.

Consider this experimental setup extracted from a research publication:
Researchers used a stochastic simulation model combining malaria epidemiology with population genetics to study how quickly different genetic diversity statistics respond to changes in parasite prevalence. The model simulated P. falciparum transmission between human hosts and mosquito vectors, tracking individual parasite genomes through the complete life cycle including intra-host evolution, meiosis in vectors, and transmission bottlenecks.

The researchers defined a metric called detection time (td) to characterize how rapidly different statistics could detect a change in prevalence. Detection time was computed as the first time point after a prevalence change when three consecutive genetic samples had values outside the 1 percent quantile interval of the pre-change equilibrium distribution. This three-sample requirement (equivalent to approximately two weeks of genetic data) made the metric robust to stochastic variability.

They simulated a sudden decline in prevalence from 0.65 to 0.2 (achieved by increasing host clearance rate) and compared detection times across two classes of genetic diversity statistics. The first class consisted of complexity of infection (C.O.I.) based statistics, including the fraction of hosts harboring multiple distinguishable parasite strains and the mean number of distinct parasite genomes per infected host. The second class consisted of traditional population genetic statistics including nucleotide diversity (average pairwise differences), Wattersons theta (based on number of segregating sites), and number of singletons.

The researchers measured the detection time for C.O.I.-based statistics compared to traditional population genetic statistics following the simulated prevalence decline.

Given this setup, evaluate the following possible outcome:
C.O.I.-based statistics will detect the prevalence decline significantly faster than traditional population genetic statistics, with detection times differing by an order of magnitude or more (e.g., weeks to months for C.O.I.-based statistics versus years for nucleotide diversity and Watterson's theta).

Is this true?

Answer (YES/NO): NO